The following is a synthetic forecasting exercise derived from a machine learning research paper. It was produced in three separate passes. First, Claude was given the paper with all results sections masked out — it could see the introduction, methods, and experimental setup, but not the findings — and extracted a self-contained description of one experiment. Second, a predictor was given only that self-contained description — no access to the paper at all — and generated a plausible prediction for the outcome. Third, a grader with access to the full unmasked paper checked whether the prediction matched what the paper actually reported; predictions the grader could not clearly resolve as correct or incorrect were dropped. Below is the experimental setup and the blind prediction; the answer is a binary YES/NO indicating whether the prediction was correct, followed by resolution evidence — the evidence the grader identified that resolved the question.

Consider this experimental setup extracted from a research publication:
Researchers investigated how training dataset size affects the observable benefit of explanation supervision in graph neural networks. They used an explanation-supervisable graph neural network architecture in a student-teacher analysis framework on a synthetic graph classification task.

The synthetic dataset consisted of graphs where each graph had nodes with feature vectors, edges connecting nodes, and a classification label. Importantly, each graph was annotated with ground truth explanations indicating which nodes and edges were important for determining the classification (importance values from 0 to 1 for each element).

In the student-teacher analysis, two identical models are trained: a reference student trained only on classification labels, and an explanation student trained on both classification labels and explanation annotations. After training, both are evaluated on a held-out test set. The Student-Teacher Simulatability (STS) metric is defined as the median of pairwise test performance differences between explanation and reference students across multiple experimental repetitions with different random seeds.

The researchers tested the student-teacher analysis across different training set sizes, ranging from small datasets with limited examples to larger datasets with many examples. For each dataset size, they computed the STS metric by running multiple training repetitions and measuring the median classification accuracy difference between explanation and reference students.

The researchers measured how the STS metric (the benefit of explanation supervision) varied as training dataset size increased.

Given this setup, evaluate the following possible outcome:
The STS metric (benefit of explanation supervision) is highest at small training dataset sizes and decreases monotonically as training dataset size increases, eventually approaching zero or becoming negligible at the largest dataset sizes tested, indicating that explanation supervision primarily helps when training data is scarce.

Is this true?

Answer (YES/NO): YES